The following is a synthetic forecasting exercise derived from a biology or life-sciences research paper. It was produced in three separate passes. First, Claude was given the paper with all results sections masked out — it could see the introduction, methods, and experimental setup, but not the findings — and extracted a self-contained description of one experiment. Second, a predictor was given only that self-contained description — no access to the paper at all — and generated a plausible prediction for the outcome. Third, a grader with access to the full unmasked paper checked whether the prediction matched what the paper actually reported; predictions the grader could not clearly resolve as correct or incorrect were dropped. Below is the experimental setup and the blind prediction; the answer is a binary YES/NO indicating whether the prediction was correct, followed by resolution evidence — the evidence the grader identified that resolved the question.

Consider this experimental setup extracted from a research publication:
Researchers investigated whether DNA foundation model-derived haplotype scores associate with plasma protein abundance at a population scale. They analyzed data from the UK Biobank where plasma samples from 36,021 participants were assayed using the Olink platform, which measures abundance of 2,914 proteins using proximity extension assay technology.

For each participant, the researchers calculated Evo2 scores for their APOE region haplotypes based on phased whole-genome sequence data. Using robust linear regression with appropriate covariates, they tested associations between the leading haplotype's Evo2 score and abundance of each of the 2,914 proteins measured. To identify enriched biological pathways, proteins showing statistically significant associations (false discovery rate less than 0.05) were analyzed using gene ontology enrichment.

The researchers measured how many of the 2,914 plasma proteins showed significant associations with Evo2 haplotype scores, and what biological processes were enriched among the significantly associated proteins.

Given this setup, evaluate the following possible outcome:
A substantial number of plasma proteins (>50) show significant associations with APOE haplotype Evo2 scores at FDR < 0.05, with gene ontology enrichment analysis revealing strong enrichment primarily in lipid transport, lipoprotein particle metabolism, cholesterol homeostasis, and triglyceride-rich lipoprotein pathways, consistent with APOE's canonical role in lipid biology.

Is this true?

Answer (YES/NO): NO